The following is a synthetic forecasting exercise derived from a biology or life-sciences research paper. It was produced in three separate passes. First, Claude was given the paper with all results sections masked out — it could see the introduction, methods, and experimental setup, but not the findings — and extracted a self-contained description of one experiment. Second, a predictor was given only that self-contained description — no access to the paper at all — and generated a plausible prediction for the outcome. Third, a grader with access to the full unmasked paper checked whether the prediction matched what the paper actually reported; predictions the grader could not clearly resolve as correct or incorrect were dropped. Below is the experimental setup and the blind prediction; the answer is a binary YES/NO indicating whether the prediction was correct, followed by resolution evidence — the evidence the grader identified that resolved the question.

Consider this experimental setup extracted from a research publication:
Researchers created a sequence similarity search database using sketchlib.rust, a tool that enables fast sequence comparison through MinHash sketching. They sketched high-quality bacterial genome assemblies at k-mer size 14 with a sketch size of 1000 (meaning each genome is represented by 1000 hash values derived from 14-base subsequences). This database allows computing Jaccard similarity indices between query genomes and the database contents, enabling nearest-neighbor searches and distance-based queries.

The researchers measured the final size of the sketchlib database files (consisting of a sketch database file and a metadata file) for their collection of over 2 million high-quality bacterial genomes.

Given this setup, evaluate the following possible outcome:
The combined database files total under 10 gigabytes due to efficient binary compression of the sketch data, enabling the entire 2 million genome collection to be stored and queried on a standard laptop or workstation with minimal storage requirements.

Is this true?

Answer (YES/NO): YES